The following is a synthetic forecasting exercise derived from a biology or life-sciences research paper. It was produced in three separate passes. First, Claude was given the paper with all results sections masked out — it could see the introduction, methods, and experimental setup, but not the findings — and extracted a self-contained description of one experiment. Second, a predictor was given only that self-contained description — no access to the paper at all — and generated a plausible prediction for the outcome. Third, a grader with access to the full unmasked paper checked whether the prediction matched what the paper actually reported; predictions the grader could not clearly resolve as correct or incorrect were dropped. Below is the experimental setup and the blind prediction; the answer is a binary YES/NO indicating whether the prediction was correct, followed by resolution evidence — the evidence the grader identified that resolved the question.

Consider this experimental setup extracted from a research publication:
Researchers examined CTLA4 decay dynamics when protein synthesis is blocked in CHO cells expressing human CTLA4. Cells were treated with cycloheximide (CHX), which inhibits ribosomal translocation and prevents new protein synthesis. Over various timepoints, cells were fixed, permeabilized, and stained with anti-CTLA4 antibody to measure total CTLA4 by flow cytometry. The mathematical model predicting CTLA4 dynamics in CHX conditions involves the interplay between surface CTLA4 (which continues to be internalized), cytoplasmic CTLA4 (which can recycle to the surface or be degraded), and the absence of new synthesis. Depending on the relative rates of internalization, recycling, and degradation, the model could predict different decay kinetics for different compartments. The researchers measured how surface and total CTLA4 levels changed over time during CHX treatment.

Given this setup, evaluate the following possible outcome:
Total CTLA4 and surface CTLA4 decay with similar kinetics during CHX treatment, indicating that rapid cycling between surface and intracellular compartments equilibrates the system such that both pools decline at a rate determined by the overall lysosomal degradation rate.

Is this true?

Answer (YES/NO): NO